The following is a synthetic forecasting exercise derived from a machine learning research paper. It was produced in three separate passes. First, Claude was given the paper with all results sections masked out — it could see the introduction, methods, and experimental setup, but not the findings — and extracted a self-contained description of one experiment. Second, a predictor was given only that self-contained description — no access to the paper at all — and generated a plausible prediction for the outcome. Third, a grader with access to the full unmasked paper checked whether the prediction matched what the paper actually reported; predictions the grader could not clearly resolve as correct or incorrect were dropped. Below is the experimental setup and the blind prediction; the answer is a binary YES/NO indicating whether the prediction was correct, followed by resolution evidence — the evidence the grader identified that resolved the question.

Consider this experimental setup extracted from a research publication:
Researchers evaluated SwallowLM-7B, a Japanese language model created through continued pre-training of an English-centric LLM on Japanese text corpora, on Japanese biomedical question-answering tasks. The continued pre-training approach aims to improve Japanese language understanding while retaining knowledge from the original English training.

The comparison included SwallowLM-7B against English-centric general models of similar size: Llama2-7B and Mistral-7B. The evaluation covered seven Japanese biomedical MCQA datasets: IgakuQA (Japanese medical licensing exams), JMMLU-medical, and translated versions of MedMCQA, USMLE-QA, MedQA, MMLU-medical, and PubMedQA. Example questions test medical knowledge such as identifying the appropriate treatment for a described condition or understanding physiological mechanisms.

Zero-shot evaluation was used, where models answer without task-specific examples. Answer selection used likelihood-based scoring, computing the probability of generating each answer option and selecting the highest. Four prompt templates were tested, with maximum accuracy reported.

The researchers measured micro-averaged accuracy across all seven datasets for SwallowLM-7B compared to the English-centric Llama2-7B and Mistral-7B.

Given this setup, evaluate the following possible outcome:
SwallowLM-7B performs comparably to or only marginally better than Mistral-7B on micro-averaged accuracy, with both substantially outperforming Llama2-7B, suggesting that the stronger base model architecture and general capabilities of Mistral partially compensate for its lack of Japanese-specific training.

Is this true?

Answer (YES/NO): NO